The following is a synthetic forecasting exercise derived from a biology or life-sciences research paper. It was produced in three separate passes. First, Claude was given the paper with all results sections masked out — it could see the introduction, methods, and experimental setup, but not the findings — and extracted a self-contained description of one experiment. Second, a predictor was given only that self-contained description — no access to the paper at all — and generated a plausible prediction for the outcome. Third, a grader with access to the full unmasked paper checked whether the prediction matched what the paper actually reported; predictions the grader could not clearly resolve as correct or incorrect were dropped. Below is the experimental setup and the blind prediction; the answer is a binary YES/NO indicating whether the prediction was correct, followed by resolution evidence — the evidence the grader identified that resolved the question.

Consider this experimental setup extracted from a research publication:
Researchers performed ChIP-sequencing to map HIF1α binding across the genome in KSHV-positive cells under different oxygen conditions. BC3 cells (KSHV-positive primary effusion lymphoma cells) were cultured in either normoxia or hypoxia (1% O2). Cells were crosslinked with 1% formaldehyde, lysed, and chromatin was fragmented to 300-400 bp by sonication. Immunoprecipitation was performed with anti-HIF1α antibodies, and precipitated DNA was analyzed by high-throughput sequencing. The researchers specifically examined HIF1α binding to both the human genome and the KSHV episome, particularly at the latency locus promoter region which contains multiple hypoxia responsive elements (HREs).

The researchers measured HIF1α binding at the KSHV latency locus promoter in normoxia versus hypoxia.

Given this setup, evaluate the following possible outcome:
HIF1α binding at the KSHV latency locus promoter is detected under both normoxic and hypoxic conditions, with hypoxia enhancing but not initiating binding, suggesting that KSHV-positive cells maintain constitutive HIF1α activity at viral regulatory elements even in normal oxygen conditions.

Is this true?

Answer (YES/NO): YES